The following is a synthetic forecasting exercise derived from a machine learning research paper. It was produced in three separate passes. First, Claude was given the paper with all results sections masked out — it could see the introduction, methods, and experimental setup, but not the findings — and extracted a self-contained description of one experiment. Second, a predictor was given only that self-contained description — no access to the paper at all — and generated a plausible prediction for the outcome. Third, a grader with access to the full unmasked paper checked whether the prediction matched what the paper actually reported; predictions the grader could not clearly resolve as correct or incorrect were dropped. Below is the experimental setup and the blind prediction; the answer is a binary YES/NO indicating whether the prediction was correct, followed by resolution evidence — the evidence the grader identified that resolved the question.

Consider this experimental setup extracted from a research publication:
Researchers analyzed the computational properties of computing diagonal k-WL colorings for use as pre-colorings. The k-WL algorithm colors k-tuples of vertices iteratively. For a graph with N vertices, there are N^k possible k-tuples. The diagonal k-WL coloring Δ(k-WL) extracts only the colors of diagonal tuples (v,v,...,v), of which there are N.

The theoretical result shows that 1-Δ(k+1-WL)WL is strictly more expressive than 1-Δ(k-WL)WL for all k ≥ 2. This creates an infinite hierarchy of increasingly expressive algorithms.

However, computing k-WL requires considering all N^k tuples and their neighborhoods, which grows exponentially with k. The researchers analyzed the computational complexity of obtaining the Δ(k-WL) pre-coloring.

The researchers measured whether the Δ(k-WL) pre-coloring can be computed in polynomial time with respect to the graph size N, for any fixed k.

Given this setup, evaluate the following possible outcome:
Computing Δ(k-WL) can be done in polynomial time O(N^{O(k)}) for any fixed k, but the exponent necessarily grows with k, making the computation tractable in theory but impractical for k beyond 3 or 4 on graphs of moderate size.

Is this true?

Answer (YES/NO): NO